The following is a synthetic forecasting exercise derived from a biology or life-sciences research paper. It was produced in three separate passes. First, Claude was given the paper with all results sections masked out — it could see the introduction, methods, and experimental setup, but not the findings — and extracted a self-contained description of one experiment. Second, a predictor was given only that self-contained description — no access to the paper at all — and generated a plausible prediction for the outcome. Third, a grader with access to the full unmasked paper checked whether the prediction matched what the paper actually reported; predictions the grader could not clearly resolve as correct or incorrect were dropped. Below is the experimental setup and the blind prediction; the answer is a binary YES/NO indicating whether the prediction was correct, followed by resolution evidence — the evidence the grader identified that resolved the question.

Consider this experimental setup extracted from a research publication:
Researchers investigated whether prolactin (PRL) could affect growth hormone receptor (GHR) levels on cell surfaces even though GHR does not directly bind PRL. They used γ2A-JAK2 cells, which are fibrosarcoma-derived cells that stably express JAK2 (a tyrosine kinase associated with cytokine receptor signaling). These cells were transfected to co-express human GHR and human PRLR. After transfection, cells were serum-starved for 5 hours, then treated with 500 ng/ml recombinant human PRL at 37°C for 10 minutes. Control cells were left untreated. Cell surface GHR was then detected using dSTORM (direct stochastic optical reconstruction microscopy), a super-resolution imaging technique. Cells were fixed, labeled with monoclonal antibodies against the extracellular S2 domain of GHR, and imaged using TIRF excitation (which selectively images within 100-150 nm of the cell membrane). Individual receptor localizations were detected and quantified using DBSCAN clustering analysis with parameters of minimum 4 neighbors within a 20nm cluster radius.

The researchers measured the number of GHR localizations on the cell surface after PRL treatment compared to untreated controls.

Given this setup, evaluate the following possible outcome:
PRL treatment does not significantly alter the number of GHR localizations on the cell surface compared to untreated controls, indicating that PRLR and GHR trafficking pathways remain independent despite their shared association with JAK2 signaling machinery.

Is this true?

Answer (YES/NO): NO